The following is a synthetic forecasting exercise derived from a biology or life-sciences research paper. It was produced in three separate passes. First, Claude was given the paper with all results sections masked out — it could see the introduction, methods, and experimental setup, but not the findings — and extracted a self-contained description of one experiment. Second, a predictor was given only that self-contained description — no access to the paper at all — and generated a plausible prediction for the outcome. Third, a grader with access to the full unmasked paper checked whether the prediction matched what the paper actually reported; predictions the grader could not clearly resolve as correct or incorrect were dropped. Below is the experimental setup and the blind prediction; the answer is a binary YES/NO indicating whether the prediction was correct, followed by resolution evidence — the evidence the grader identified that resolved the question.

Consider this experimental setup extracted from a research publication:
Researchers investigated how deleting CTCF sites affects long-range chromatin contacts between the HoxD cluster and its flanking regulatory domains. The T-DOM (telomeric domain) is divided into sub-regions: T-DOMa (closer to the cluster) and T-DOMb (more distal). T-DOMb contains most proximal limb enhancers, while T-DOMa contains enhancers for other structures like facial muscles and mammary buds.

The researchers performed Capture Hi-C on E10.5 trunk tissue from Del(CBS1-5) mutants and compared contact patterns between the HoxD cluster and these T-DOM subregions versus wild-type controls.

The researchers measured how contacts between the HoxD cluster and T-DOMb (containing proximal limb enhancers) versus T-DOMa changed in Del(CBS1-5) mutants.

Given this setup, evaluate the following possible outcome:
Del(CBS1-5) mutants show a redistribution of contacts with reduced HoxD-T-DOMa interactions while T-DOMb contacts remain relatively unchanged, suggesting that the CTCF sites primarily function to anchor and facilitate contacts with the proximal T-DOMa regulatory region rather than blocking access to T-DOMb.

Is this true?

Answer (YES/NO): NO